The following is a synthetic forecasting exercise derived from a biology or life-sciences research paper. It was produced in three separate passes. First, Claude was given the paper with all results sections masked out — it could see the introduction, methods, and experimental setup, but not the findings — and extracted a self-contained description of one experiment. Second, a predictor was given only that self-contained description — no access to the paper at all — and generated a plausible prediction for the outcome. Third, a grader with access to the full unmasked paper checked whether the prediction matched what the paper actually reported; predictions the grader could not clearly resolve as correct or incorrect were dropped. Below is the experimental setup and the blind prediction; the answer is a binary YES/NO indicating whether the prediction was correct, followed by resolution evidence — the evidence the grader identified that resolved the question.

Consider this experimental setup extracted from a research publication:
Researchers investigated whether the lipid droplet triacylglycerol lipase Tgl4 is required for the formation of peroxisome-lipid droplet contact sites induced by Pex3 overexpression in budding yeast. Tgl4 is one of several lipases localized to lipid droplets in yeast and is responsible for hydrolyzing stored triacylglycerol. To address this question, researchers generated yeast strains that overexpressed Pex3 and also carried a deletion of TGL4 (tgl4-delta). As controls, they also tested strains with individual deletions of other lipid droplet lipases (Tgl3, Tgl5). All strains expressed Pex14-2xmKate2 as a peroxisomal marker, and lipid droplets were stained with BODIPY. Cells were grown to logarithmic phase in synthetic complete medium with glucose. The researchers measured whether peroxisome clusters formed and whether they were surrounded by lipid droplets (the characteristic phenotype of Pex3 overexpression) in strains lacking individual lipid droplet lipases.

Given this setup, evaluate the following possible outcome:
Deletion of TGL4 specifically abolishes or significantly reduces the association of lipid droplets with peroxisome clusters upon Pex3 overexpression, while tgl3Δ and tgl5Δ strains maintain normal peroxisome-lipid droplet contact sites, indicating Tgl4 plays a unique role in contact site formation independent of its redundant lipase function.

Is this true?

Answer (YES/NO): YES